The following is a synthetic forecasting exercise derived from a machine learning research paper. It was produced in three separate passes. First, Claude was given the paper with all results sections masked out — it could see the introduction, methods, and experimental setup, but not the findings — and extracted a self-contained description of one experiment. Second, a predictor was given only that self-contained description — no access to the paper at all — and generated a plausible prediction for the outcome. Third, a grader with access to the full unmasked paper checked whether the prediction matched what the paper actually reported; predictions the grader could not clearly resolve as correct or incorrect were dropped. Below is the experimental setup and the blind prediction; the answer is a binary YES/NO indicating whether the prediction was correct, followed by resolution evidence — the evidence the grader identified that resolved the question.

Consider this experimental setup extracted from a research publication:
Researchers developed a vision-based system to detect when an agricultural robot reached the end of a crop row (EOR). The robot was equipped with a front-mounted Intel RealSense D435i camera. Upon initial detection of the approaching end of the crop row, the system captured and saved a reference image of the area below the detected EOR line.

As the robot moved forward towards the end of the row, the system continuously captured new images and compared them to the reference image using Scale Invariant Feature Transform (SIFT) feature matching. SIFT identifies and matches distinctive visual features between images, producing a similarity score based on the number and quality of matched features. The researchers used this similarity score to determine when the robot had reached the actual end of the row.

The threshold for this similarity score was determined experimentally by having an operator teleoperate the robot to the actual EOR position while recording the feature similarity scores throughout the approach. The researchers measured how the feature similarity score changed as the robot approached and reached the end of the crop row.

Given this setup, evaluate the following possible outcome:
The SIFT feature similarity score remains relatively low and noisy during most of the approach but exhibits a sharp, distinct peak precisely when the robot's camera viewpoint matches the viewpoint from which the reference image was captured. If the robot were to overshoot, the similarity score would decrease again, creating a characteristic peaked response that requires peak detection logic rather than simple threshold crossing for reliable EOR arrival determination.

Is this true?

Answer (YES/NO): NO